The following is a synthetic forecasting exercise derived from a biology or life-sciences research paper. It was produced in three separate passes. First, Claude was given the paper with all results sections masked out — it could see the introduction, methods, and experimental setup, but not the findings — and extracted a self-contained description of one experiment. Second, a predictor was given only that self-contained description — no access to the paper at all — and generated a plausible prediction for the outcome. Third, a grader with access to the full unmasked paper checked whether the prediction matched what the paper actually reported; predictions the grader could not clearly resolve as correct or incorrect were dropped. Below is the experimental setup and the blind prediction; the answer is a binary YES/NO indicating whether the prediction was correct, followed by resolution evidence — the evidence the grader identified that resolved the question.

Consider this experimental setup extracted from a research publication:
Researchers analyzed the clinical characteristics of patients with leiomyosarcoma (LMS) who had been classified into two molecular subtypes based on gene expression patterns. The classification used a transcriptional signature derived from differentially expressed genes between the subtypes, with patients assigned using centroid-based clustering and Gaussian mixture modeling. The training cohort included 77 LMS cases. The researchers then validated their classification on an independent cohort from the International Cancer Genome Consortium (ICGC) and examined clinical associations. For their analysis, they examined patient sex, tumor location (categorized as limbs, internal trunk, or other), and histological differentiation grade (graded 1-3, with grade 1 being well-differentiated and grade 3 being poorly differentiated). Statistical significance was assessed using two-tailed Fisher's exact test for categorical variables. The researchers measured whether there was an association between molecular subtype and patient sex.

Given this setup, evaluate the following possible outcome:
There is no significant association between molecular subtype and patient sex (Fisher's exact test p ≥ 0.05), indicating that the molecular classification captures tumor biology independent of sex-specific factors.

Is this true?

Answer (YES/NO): NO